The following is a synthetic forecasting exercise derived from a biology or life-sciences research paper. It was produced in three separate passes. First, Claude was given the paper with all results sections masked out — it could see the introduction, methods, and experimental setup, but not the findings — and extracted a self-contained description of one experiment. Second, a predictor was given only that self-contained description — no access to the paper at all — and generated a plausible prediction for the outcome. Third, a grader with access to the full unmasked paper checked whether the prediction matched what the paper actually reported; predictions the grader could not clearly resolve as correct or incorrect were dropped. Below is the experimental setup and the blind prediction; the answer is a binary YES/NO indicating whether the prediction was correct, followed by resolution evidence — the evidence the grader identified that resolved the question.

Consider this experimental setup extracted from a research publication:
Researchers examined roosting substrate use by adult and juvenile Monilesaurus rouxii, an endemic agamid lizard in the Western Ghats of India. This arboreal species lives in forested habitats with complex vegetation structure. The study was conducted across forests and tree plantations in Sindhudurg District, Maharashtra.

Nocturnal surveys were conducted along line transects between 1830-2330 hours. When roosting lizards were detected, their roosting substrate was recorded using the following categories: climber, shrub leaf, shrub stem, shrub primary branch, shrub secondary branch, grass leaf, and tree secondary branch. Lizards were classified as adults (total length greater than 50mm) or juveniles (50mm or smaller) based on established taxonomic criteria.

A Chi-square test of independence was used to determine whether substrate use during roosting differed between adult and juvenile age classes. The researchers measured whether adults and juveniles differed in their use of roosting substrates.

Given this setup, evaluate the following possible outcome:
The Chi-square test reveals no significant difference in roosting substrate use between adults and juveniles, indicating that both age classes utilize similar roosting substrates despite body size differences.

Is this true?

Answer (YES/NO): NO